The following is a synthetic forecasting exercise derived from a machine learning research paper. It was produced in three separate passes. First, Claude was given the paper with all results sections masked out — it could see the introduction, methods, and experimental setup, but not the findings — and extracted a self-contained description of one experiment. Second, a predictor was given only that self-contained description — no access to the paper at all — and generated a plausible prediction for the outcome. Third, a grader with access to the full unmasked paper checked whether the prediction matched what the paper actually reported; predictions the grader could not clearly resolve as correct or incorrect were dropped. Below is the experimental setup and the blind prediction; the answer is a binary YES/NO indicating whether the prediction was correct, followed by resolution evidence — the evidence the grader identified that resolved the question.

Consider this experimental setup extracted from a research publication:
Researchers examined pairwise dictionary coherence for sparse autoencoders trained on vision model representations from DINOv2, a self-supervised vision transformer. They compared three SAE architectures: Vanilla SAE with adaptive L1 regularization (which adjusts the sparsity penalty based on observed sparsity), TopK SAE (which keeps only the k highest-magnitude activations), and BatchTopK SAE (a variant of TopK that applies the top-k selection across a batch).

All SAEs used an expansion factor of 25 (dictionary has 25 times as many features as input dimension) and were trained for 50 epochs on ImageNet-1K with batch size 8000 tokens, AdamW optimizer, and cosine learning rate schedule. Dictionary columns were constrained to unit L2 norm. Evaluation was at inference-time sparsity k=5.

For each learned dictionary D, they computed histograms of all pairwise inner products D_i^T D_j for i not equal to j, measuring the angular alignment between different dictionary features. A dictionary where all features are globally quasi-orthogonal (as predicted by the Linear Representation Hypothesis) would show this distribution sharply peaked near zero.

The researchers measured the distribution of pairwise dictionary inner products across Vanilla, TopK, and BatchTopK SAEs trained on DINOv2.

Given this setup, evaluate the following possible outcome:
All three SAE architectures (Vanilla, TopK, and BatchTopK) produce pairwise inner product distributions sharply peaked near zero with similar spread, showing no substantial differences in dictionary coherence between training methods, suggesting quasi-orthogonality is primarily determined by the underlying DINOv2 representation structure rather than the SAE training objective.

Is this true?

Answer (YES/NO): NO